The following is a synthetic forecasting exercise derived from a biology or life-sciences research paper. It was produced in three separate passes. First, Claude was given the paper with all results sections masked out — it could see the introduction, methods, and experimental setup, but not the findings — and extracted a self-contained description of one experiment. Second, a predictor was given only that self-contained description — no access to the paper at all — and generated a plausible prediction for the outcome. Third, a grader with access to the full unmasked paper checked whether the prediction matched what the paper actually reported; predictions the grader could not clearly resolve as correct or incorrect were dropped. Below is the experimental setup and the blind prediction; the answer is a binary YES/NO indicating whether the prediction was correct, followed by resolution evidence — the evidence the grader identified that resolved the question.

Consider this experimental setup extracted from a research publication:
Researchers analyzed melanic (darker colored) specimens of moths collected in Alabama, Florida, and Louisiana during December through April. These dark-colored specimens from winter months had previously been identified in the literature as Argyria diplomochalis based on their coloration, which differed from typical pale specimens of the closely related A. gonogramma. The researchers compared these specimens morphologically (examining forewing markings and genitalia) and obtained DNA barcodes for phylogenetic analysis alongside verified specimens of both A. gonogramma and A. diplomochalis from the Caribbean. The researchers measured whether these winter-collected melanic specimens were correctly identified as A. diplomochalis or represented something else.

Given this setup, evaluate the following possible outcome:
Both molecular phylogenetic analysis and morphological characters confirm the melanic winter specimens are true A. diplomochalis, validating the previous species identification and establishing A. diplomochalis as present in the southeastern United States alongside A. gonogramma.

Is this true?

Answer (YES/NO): NO